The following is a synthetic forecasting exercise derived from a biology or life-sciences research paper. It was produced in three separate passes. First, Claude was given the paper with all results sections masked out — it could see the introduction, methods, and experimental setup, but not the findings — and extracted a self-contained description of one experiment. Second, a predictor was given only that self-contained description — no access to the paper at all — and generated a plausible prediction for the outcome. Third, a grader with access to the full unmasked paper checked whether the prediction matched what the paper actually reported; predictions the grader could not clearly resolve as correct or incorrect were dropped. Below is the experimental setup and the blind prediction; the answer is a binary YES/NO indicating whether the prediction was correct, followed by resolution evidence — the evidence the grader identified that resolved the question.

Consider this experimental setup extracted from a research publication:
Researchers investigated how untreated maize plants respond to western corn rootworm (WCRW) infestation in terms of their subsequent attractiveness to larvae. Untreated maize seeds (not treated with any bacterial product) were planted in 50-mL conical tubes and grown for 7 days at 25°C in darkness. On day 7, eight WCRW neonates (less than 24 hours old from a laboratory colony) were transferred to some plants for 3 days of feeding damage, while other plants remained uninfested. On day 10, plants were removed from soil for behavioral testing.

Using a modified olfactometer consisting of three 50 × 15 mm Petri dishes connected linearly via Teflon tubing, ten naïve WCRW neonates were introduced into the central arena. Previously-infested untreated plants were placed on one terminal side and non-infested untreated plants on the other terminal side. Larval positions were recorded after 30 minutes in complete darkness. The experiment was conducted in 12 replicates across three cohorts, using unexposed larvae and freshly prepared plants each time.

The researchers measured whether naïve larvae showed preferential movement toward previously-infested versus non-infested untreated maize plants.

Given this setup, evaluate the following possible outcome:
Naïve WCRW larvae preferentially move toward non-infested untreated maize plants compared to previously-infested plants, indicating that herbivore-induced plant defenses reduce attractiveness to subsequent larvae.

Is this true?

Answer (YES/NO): NO